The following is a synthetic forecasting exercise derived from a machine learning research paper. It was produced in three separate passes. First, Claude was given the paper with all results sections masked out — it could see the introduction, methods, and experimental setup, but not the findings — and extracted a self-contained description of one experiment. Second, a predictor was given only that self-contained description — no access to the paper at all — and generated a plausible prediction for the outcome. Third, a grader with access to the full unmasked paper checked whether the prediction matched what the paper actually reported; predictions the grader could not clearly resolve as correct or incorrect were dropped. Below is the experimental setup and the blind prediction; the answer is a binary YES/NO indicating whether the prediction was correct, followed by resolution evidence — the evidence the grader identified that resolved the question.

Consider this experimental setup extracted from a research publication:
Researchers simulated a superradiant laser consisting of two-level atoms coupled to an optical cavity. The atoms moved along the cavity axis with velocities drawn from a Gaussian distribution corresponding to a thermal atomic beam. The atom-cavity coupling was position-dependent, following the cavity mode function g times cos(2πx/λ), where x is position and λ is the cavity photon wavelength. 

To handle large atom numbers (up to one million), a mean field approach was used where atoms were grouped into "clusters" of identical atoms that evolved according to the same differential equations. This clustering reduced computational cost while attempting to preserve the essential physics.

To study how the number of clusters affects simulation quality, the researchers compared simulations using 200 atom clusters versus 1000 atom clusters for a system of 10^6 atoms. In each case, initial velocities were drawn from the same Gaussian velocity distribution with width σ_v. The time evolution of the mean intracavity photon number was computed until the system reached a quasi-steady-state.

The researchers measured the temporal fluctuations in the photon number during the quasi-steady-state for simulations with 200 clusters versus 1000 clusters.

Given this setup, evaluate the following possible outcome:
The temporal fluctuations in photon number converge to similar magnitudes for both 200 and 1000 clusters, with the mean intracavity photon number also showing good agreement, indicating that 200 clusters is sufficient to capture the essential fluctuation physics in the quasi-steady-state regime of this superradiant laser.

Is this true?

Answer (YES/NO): NO